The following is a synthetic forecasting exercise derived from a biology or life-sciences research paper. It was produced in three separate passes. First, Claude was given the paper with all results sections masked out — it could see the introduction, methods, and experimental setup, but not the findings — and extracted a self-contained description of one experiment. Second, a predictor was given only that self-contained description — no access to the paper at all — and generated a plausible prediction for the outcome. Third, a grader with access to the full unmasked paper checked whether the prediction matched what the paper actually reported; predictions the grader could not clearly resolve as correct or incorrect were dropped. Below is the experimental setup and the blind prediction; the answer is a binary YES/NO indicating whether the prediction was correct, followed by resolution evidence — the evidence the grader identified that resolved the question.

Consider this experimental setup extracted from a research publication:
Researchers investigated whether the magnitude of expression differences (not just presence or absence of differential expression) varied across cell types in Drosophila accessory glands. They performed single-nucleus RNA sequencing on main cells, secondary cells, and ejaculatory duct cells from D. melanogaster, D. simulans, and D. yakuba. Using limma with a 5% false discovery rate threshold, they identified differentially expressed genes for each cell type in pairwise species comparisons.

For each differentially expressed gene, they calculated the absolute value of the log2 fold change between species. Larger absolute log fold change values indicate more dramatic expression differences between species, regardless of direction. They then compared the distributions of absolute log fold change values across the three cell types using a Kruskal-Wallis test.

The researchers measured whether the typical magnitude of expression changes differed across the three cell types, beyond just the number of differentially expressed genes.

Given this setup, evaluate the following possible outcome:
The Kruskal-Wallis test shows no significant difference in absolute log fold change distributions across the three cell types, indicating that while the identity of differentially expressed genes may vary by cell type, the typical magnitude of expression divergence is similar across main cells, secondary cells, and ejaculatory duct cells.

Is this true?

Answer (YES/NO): YES